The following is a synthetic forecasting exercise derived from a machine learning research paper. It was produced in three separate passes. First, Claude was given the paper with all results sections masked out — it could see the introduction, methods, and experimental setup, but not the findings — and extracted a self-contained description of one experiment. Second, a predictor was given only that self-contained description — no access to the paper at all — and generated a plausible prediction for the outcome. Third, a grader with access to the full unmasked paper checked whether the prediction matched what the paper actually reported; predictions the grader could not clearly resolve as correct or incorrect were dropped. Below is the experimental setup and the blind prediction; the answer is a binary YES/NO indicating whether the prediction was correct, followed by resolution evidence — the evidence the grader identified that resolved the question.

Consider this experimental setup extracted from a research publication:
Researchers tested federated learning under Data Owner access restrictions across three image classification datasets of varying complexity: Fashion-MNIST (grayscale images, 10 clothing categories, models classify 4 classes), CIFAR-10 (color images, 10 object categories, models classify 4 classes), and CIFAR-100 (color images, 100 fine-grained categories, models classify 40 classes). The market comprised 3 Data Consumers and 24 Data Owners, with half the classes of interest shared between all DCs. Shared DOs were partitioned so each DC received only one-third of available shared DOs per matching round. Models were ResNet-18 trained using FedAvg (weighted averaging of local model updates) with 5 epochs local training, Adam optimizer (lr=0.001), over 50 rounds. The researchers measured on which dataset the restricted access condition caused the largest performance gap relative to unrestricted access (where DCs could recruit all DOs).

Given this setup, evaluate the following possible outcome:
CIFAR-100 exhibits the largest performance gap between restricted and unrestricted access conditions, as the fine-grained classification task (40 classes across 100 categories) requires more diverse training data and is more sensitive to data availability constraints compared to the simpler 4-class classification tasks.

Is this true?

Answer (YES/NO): NO